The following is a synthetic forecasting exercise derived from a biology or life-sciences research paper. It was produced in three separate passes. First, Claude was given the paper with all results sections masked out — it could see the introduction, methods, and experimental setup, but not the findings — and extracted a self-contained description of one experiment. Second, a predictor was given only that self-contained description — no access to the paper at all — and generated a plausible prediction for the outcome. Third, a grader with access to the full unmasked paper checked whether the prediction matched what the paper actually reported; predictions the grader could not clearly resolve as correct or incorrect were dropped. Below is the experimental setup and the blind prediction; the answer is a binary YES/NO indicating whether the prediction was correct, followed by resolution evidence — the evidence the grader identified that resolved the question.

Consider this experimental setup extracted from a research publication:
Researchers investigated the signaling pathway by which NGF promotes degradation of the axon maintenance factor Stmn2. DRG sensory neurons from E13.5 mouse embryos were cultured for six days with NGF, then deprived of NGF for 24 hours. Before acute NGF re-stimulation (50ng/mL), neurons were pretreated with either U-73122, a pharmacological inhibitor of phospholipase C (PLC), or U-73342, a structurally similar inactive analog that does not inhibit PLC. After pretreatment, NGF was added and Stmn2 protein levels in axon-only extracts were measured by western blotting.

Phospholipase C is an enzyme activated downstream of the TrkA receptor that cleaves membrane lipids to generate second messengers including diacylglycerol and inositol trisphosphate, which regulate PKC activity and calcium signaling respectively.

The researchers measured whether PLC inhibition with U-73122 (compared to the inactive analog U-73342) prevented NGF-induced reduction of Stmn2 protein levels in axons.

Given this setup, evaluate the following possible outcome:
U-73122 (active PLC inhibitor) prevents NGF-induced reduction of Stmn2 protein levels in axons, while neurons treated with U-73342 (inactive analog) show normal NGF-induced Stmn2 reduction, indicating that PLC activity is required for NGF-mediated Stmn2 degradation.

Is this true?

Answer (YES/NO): YES